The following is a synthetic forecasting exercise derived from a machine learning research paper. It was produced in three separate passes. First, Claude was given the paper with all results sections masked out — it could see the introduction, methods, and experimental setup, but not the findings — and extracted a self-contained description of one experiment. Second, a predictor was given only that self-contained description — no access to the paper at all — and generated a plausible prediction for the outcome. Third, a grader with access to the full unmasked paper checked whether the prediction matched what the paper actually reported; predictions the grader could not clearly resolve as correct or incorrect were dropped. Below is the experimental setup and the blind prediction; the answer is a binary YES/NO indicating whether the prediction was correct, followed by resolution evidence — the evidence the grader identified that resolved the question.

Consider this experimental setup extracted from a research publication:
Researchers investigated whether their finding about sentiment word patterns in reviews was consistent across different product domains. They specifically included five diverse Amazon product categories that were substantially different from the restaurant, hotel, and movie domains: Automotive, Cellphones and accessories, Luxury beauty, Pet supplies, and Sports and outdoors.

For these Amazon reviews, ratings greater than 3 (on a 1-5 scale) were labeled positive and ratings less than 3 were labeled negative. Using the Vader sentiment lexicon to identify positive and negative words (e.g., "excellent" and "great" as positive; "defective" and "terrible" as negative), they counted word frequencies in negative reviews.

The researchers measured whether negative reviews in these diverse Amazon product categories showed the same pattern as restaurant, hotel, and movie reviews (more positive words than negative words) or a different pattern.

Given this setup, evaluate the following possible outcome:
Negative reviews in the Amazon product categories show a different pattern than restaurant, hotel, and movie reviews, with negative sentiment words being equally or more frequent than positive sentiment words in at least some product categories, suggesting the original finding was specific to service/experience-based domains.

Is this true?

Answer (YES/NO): NO